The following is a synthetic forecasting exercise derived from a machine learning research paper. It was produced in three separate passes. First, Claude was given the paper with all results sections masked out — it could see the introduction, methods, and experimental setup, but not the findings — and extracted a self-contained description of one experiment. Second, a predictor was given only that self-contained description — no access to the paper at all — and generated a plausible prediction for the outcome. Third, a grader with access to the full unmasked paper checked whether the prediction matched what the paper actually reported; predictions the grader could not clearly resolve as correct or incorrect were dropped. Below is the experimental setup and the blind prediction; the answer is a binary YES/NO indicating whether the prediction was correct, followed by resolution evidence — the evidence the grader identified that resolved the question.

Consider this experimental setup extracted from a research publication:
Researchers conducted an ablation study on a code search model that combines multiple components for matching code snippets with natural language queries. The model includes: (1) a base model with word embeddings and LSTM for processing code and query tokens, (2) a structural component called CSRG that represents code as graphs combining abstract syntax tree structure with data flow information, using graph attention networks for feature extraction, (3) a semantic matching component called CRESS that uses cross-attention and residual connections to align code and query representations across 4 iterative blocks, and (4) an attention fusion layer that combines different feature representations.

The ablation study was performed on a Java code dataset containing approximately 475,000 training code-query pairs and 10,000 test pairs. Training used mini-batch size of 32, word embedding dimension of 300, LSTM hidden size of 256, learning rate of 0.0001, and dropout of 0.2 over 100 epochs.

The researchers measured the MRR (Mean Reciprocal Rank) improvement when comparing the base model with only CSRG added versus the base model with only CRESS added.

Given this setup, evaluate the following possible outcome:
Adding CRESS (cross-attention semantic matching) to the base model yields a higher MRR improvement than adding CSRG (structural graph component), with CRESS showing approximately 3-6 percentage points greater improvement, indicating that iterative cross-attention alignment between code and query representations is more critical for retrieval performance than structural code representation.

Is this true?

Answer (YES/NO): NO